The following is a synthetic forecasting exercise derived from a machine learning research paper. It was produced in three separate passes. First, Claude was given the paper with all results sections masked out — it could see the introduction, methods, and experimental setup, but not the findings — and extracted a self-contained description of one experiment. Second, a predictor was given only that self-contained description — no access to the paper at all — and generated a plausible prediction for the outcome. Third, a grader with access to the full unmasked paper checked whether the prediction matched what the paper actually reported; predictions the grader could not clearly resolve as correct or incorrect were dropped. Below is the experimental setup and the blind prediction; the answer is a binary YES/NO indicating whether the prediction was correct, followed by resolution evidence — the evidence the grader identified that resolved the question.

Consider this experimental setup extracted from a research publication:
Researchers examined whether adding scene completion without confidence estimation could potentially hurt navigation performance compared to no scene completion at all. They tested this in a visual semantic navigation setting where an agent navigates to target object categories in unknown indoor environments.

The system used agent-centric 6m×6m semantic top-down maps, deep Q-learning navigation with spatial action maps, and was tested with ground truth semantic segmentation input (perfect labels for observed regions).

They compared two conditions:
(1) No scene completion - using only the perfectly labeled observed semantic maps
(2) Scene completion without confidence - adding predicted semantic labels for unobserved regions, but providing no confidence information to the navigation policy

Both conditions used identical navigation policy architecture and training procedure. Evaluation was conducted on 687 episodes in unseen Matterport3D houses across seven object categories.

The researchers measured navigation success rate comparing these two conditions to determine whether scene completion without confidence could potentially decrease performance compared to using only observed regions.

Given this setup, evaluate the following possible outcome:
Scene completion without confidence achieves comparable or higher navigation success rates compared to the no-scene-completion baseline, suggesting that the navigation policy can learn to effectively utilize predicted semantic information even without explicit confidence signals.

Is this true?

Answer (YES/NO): NO